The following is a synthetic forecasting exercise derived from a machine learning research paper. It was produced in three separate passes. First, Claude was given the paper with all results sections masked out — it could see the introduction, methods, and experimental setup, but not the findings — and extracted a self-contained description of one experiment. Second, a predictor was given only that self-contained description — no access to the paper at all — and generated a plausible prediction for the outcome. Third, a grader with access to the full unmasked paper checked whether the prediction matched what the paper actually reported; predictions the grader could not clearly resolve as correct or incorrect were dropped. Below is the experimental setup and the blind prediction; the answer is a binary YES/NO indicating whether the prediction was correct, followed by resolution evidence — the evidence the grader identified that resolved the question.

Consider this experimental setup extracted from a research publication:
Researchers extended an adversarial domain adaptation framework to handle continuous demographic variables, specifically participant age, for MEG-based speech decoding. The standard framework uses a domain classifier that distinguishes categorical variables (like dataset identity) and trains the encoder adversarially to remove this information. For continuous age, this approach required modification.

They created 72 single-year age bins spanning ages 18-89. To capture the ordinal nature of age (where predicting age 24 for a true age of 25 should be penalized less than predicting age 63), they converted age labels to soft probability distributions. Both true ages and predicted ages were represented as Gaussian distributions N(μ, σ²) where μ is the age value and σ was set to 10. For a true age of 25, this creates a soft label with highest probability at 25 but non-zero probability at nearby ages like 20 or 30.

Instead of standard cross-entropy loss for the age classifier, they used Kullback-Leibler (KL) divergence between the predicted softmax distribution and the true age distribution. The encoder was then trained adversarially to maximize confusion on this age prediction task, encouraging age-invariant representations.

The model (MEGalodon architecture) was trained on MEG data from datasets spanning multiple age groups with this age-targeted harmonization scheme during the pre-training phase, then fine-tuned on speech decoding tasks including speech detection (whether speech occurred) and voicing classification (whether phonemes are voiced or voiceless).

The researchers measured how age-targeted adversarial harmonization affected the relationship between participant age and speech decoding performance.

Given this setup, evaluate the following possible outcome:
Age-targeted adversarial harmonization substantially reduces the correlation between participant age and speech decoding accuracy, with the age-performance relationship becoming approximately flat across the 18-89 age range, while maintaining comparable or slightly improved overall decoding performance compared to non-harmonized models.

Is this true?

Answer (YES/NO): NO